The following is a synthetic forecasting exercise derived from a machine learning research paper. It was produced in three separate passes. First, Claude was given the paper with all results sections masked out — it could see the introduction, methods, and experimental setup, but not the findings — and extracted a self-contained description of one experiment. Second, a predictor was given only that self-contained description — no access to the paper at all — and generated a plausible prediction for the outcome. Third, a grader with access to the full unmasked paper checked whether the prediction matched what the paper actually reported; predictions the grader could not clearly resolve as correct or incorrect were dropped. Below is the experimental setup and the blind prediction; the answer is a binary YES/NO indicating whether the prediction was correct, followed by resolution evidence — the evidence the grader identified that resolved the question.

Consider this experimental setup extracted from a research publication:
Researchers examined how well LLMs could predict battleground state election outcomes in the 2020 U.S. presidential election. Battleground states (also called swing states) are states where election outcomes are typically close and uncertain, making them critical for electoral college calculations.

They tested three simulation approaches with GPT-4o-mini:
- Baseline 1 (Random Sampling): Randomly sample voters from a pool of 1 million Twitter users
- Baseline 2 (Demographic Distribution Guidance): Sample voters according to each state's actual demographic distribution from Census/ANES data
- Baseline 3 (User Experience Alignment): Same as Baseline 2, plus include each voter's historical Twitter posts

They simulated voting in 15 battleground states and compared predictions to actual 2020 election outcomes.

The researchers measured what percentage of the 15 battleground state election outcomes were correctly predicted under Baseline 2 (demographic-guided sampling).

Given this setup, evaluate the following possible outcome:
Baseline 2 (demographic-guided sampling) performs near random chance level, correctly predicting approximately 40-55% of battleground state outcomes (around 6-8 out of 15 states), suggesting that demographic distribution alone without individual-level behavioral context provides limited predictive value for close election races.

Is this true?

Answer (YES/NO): NO